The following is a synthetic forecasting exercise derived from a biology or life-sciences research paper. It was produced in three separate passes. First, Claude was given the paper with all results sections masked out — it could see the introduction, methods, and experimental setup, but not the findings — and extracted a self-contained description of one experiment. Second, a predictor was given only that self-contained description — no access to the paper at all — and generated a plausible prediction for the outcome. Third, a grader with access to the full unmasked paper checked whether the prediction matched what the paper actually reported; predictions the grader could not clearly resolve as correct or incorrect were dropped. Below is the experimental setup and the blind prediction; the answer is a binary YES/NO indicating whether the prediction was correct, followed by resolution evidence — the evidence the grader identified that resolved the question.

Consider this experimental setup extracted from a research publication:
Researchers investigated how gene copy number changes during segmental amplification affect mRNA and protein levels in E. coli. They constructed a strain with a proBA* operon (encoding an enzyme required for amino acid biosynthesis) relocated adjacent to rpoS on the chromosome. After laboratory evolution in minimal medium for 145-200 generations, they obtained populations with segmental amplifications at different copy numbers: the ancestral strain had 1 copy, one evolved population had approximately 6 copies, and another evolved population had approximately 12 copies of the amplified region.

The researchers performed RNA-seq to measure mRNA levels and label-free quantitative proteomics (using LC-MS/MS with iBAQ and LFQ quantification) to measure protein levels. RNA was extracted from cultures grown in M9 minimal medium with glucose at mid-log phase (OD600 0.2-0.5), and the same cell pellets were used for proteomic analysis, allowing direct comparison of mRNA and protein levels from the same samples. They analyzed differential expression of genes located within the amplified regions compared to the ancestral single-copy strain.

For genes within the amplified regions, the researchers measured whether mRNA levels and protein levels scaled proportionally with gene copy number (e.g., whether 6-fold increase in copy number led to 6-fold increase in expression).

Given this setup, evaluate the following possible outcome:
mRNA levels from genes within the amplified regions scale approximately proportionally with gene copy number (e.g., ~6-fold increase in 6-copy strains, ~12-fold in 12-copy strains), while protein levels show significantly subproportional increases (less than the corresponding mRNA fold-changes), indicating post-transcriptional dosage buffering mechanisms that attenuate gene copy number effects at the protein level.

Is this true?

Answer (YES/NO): NO